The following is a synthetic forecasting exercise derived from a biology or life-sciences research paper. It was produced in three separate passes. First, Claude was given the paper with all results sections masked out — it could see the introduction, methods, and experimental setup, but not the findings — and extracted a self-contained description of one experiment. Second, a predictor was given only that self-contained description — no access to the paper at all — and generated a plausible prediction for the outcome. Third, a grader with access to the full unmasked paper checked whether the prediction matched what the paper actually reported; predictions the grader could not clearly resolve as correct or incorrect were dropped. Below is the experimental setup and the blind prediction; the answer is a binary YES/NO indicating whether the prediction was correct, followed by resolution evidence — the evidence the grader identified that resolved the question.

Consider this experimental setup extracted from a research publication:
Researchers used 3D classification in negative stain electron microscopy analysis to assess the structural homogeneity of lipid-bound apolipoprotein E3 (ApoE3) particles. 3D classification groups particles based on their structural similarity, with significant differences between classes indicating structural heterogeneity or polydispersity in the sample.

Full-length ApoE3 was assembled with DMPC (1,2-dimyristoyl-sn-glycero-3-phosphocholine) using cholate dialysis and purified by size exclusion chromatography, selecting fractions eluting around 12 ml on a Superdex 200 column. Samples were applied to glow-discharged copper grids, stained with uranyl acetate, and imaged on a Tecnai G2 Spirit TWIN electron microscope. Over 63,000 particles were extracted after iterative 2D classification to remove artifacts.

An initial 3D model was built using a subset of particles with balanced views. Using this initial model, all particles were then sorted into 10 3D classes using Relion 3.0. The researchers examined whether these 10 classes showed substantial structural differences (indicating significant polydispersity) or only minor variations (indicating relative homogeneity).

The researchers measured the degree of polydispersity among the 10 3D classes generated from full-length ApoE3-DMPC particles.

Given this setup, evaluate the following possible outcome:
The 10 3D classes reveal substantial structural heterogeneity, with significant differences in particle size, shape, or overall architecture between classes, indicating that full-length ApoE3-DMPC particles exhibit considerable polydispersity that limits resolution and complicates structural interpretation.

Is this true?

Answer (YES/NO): NO